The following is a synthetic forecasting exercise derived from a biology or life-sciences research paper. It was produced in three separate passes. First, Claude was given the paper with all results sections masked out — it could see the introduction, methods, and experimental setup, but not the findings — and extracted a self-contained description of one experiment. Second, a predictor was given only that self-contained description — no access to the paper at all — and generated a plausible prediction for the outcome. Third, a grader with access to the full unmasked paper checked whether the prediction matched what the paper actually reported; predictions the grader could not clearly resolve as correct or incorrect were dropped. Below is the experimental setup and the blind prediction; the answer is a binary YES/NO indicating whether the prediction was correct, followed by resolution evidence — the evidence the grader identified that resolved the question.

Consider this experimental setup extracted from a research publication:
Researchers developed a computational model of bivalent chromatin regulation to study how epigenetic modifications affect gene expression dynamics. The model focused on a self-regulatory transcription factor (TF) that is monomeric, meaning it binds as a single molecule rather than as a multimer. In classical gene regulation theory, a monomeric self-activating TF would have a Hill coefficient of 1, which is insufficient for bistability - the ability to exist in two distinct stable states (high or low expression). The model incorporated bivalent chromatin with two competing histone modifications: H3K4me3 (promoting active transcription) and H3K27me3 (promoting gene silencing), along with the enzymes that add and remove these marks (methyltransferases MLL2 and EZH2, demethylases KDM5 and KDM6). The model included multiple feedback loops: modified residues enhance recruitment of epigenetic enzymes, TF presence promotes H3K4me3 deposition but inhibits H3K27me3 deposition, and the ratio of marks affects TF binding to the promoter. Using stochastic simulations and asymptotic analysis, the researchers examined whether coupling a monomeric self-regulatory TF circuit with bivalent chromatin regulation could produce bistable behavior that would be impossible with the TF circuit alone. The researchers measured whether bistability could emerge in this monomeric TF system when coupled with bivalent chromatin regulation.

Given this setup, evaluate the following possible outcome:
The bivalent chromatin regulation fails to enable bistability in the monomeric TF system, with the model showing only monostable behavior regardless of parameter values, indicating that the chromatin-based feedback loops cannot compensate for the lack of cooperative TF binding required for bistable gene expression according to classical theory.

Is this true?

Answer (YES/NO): NO